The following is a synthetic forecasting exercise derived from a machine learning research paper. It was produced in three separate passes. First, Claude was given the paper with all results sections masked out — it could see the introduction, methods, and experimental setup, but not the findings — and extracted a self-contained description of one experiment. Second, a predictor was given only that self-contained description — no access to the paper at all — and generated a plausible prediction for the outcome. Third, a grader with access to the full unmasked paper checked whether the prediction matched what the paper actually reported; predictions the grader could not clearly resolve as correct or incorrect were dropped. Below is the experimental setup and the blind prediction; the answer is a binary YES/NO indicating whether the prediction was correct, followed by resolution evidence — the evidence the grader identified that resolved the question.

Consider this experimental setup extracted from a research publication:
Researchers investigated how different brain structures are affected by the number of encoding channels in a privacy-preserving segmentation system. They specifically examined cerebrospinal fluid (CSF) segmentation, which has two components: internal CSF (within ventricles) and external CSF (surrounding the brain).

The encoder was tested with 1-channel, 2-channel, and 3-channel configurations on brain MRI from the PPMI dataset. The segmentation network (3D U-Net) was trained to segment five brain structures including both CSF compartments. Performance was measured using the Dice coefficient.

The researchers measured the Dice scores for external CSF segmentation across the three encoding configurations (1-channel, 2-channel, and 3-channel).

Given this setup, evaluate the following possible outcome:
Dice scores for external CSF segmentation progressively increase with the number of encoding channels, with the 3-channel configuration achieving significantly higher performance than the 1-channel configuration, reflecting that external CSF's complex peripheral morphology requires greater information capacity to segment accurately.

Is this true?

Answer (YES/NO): NO